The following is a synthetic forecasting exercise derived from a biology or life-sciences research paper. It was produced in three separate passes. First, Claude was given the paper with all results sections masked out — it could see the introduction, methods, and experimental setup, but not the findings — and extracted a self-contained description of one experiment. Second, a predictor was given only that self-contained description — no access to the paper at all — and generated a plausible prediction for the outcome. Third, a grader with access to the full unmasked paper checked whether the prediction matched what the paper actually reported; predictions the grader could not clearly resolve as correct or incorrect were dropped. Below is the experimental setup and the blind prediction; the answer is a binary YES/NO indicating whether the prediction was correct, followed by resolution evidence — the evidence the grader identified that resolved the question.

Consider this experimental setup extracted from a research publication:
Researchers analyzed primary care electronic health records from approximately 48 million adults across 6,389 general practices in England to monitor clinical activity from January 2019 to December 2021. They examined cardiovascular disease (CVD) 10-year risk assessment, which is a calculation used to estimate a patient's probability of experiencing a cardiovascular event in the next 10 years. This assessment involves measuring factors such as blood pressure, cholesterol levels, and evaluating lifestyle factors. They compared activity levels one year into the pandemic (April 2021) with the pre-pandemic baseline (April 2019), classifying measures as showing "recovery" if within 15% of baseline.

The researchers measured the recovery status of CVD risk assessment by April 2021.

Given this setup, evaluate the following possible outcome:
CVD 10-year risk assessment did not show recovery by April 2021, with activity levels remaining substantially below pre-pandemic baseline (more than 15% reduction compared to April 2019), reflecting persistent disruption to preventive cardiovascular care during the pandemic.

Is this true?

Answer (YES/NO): YES